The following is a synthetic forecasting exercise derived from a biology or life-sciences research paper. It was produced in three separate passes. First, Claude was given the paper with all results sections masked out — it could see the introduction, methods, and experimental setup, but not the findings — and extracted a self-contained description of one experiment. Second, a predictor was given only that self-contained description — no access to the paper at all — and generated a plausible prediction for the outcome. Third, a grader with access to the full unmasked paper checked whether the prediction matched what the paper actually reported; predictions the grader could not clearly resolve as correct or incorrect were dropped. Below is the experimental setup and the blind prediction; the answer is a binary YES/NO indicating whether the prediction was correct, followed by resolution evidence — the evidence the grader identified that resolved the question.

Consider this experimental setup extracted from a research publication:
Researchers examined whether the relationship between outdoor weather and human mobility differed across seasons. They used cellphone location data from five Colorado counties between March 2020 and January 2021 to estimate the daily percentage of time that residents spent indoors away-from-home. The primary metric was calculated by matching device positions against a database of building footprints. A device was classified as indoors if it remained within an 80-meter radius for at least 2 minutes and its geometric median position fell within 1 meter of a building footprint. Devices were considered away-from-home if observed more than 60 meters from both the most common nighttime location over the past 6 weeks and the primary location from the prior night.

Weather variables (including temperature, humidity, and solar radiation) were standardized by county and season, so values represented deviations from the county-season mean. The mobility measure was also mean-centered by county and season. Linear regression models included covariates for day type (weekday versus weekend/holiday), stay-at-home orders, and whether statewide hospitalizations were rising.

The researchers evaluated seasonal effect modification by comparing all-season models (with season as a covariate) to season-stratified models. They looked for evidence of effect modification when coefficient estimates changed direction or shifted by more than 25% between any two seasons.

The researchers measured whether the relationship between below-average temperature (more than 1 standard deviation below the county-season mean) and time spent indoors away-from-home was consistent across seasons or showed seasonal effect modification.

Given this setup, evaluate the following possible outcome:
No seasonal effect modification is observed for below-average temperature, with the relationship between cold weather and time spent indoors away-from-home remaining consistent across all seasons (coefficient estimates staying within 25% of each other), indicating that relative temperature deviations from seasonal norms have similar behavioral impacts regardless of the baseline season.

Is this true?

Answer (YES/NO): NO